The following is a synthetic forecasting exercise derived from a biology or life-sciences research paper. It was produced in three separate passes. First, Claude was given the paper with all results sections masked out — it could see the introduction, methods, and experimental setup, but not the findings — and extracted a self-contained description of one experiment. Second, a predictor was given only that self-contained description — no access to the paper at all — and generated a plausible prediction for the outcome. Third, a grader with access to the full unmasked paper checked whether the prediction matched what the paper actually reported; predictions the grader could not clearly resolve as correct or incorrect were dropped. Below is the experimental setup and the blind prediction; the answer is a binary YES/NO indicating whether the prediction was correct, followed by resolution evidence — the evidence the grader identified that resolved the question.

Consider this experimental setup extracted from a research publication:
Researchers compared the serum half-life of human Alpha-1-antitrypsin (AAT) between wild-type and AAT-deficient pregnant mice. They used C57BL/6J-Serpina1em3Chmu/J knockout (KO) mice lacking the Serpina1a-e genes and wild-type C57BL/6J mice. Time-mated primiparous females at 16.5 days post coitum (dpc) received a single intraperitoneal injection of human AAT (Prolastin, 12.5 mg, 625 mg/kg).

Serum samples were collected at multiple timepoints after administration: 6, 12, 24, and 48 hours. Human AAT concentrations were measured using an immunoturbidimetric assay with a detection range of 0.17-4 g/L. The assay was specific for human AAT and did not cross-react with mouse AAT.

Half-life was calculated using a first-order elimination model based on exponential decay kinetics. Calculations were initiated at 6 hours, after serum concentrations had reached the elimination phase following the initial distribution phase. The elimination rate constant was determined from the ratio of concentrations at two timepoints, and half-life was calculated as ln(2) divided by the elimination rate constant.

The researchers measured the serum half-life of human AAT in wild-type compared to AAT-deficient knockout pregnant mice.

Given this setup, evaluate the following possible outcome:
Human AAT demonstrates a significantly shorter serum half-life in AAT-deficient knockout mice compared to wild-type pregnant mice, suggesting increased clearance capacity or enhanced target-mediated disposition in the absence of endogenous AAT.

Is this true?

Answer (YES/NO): NO